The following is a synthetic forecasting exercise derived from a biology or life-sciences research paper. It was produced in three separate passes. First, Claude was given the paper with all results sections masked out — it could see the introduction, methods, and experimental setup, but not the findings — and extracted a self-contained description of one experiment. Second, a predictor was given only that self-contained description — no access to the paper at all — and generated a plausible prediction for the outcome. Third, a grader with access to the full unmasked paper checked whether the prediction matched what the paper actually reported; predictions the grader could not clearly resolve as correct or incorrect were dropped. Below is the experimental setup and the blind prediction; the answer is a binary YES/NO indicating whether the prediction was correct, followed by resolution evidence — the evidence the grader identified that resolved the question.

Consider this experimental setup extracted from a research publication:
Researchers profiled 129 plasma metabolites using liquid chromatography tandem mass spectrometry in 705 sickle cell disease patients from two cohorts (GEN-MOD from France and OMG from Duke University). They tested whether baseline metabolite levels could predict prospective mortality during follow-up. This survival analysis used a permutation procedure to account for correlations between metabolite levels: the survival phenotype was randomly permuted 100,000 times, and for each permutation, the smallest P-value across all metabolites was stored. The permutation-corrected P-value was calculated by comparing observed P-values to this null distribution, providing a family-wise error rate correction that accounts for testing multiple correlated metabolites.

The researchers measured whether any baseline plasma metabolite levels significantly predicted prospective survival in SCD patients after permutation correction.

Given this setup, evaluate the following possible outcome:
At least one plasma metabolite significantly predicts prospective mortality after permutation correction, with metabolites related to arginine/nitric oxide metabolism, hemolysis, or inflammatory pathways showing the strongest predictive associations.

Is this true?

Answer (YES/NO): NO